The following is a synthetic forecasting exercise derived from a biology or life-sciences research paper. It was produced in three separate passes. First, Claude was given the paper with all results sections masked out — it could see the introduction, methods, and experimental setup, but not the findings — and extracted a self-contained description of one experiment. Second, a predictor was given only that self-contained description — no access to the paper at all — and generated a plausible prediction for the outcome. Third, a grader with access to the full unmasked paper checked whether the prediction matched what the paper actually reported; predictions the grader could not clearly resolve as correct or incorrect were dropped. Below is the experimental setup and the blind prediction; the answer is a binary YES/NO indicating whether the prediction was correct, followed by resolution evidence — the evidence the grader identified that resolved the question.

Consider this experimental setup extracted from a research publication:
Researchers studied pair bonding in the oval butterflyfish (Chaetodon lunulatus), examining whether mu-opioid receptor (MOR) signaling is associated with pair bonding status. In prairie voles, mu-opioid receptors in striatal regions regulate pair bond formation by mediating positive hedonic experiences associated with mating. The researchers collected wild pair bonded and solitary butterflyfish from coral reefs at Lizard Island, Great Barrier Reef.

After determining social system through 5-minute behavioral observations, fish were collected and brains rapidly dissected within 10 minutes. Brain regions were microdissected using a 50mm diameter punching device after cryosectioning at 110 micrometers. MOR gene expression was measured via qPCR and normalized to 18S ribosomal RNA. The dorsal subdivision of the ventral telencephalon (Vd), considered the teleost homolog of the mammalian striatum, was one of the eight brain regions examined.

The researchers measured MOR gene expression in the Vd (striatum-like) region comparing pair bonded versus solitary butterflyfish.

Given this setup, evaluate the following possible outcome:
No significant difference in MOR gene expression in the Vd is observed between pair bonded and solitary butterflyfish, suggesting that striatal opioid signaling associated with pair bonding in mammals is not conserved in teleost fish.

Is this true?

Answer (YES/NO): YES